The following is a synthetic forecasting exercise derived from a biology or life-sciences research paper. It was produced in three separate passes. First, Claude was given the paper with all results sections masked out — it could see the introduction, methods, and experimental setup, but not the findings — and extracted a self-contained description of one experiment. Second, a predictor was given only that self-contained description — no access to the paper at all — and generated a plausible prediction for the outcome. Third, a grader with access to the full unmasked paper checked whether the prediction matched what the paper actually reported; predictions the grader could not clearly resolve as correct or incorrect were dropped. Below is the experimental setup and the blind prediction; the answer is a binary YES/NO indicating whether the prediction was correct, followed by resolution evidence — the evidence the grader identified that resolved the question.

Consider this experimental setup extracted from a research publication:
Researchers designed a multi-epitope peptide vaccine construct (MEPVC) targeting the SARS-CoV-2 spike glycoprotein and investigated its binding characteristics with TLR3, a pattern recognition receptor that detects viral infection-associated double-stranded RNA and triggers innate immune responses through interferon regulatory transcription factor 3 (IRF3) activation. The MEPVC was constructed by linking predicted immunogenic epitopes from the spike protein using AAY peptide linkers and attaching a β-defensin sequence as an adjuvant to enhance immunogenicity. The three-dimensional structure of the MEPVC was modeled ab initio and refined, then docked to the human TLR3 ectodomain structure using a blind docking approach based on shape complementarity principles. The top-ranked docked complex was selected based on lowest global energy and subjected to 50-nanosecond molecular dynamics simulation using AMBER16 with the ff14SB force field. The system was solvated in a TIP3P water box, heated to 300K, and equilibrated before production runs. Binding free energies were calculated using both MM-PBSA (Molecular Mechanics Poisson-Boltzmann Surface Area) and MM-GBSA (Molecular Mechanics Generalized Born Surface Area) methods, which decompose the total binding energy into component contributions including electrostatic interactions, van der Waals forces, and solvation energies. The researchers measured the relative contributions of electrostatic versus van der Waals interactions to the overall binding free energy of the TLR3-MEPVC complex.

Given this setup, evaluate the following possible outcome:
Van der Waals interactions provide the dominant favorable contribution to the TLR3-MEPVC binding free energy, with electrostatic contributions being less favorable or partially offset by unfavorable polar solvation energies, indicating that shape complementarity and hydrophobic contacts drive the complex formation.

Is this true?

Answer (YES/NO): NO